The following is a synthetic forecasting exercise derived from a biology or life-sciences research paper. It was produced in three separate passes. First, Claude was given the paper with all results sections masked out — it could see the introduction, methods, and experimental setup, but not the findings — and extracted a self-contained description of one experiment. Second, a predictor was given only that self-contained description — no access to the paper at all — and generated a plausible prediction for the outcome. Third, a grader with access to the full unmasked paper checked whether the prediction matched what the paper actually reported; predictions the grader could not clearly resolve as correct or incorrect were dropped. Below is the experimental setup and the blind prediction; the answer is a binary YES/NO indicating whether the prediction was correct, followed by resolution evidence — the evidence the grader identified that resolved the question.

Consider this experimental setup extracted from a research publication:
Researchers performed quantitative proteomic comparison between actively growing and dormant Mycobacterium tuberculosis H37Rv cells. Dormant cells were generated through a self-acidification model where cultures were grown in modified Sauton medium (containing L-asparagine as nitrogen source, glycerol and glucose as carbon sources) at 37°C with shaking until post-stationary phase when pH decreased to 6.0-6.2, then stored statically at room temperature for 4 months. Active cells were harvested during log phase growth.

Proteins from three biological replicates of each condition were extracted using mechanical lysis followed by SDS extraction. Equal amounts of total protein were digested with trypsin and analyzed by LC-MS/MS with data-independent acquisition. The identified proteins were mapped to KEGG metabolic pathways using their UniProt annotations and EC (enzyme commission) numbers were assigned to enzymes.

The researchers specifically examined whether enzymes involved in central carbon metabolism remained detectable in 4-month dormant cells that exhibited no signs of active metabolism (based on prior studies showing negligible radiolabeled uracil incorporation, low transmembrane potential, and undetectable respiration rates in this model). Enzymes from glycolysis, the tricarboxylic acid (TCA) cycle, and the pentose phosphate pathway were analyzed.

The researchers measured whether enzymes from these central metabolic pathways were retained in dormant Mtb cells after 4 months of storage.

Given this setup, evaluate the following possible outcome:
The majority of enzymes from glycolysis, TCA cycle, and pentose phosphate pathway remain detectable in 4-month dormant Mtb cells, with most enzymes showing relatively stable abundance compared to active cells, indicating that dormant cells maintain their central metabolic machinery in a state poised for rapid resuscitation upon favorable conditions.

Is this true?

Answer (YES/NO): NO